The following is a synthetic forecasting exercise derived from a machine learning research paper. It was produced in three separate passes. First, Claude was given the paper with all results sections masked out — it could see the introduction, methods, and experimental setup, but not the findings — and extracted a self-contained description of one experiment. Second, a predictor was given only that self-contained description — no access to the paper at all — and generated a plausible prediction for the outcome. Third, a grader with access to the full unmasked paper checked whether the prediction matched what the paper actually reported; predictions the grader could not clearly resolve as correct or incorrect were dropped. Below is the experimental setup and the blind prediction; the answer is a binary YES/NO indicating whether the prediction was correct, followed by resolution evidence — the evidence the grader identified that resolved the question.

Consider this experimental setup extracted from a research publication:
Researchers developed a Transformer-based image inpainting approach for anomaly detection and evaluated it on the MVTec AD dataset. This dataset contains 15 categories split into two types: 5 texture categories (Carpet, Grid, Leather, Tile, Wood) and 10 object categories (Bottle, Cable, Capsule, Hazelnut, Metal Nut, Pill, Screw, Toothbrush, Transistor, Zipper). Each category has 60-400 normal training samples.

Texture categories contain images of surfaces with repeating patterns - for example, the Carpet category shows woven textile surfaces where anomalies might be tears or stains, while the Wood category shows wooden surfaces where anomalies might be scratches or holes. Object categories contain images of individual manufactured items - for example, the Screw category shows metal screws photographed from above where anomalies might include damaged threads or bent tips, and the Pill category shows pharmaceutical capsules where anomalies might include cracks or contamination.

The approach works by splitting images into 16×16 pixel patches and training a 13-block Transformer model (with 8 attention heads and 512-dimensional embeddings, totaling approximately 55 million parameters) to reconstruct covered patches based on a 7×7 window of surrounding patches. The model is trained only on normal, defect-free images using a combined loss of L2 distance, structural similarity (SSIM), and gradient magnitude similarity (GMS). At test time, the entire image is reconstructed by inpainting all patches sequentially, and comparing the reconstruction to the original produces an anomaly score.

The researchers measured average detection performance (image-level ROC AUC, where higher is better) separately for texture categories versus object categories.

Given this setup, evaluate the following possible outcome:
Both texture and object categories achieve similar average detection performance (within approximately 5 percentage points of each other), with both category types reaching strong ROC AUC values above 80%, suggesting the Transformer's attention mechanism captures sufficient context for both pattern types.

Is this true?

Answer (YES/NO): NO